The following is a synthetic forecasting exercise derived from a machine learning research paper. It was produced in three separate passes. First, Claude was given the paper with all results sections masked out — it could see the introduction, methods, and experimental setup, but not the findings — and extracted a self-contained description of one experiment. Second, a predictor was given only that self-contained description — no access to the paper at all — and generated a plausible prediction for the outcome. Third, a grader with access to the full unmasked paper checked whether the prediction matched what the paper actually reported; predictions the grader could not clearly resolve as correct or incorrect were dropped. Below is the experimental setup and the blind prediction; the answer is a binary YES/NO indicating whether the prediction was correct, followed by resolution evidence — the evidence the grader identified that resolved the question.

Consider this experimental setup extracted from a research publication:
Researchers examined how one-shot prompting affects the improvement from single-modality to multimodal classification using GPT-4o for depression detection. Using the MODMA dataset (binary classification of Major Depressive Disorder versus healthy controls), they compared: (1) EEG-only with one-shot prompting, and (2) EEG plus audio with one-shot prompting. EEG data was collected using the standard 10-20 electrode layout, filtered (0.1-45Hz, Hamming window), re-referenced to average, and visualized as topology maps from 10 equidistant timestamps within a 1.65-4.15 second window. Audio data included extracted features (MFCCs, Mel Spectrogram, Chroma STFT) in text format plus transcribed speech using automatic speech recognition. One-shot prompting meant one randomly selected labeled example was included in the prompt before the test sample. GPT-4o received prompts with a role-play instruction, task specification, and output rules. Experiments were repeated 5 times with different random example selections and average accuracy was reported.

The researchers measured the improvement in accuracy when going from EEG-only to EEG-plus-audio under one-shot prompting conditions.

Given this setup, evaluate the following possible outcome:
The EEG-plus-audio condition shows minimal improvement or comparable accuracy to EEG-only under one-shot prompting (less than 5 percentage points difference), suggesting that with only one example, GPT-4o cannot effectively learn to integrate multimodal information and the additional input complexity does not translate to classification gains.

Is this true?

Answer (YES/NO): NO